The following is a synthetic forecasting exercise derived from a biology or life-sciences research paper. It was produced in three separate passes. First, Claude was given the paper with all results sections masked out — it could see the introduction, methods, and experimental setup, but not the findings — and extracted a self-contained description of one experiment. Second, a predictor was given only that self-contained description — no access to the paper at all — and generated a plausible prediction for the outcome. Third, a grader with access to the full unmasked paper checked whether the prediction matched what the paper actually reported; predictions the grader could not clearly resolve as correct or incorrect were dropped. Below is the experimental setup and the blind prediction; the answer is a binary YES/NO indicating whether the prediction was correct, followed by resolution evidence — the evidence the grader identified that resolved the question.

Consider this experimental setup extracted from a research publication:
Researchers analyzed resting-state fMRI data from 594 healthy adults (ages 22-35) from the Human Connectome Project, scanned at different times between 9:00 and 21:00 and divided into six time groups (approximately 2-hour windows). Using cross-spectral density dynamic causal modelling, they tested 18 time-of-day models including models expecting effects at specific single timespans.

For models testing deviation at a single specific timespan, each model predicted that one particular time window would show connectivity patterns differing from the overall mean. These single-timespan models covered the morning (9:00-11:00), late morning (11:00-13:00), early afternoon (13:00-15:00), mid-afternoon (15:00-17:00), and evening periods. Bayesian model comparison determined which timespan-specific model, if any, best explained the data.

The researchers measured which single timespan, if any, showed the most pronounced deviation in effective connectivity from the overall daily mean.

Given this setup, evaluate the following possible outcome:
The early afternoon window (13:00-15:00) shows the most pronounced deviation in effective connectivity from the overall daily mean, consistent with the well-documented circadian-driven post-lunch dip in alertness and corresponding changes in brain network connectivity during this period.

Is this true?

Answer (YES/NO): NO